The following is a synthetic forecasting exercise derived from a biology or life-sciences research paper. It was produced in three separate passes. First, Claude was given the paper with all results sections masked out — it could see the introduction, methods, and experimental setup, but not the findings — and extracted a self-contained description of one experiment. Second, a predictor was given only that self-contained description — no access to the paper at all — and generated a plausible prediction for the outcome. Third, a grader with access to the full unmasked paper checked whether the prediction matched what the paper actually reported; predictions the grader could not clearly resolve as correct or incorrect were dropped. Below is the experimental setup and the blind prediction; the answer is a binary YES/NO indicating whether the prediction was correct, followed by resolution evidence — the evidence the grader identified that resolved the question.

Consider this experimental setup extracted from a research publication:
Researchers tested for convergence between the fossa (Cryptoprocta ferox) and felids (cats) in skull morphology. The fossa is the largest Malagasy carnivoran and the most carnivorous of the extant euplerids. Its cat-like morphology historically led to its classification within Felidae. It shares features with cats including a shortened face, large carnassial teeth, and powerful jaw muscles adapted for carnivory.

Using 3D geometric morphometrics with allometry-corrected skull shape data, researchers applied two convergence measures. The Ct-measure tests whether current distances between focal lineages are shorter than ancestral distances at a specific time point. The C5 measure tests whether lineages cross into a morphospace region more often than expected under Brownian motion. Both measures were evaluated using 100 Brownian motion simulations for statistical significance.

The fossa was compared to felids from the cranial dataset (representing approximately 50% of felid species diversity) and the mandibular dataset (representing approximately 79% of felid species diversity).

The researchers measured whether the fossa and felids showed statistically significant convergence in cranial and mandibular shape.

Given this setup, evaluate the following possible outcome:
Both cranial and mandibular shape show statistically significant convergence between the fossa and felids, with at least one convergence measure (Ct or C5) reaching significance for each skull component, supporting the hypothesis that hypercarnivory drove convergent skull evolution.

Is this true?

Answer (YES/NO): NO